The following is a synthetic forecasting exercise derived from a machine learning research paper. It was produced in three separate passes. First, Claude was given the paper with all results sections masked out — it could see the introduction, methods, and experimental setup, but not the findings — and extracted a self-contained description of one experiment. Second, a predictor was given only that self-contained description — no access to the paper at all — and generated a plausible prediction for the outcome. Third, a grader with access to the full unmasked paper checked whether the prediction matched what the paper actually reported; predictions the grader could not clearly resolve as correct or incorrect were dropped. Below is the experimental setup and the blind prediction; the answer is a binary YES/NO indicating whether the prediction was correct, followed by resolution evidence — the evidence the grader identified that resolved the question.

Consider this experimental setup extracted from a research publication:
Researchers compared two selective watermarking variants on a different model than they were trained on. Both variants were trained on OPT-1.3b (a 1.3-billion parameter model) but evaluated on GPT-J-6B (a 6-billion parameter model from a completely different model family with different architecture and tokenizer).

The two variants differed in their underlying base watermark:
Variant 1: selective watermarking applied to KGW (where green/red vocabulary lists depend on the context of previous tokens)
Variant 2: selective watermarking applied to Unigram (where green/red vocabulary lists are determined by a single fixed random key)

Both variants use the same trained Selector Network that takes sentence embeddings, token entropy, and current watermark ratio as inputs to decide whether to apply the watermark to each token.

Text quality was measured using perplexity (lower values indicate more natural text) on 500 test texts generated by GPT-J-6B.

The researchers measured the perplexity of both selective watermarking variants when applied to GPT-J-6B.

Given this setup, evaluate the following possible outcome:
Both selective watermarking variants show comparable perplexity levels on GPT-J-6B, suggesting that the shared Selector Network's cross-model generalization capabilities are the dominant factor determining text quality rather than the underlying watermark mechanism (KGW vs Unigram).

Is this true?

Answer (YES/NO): NO